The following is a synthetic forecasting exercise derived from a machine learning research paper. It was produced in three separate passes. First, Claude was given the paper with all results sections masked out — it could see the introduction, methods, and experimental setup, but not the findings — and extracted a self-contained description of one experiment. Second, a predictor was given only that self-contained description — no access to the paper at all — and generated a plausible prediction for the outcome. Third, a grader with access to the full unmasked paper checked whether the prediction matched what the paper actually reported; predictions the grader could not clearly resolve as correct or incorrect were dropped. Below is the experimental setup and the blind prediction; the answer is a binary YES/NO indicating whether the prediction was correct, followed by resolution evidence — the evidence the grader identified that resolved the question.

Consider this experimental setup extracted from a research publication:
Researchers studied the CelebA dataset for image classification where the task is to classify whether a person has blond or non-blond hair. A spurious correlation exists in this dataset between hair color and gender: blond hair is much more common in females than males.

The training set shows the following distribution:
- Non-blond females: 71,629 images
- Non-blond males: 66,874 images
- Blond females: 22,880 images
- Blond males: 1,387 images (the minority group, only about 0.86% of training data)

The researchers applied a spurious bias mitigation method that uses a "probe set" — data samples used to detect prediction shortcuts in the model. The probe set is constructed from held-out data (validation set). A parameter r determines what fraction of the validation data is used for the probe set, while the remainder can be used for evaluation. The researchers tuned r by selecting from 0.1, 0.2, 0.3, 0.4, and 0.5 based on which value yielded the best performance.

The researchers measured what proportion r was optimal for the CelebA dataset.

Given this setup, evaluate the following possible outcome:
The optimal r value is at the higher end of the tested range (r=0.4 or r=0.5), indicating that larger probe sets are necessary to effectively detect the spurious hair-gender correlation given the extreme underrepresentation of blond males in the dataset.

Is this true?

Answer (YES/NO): NO